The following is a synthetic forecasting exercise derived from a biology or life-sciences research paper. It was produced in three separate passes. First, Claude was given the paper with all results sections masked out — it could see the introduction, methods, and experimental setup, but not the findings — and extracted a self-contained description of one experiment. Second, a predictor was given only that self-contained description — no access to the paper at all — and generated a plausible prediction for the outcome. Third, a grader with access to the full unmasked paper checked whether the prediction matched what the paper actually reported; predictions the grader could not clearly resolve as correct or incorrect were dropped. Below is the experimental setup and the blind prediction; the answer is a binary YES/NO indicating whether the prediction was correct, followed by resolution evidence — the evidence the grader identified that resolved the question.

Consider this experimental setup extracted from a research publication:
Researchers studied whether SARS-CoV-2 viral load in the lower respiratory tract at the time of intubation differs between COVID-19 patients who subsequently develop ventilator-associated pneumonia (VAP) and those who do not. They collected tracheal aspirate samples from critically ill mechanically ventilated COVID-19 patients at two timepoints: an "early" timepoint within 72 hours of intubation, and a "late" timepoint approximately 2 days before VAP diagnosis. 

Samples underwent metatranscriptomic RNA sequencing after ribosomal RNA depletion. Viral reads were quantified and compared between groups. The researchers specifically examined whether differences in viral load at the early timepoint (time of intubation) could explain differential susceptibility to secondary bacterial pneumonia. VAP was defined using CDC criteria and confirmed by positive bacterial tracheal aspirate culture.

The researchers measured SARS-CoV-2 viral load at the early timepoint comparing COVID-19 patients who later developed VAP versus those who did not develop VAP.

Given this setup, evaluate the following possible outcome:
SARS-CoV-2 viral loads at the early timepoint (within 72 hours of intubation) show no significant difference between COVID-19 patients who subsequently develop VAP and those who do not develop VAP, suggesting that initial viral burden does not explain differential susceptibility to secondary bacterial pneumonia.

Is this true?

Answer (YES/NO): YES